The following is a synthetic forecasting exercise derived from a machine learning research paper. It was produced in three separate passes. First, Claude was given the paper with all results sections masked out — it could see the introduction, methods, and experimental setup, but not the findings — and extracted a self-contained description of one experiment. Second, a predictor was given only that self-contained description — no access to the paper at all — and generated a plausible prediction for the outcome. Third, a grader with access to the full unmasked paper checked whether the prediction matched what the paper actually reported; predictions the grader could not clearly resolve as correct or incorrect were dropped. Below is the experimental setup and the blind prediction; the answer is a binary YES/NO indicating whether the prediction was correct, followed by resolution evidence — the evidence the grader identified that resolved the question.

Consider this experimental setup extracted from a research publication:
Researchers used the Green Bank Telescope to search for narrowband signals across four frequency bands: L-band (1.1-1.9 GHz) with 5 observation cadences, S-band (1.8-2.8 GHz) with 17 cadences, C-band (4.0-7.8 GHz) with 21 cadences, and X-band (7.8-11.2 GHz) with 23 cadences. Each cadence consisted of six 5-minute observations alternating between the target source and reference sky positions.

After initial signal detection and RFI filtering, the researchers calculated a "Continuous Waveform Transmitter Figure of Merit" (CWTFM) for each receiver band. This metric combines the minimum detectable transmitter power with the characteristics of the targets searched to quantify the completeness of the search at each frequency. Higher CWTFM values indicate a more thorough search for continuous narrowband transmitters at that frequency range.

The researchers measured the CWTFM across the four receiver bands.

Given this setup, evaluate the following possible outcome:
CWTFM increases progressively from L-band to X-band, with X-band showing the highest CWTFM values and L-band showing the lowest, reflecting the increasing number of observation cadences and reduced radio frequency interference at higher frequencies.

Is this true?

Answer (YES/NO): NO